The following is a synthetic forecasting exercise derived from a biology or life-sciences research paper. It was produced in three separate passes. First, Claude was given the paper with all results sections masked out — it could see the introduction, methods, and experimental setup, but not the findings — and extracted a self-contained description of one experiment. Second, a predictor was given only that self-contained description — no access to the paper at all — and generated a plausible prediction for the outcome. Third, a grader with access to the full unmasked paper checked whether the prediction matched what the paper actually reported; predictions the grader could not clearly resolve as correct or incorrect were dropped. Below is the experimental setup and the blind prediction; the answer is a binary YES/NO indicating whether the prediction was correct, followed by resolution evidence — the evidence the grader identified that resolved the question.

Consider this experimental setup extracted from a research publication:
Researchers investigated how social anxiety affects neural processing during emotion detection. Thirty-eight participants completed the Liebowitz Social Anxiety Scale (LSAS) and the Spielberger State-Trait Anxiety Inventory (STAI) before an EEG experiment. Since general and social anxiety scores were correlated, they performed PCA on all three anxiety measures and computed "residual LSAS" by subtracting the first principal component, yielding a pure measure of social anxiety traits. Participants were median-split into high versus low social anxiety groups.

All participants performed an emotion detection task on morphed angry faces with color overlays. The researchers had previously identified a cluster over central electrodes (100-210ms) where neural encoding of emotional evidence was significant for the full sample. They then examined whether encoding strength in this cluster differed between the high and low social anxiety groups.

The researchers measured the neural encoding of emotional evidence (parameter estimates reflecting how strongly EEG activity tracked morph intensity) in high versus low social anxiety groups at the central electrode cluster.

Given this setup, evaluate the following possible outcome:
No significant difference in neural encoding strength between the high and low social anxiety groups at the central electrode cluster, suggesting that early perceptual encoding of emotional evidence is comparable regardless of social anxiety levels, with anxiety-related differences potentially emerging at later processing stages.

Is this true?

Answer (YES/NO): NO